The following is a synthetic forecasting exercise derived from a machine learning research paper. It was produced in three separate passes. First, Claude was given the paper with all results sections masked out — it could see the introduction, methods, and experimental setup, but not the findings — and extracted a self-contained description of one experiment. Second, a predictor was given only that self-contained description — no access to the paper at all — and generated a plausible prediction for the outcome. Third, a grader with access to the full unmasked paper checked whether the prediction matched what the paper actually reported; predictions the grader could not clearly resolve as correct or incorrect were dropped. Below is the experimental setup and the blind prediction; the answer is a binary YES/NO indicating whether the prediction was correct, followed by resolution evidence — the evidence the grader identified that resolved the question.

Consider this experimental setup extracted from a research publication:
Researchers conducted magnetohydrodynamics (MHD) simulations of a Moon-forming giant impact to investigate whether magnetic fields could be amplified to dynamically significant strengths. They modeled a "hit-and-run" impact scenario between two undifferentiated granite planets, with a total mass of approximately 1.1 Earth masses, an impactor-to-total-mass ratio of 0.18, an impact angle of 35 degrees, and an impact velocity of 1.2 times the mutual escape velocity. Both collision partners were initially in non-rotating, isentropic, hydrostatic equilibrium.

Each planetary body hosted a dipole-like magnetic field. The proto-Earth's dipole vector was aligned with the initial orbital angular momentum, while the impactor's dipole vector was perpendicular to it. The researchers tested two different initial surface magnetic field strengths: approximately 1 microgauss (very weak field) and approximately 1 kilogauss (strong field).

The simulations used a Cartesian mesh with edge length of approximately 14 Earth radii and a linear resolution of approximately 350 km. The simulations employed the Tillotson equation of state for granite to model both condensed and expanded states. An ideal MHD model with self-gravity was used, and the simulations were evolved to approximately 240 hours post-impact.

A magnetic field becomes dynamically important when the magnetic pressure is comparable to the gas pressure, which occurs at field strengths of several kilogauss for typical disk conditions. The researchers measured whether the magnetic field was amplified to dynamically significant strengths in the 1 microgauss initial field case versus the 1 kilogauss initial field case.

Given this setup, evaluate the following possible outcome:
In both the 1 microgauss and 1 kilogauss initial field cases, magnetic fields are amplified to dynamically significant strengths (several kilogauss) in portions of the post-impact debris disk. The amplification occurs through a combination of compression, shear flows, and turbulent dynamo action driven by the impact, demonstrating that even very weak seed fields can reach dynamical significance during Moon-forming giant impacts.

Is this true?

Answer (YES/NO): NO